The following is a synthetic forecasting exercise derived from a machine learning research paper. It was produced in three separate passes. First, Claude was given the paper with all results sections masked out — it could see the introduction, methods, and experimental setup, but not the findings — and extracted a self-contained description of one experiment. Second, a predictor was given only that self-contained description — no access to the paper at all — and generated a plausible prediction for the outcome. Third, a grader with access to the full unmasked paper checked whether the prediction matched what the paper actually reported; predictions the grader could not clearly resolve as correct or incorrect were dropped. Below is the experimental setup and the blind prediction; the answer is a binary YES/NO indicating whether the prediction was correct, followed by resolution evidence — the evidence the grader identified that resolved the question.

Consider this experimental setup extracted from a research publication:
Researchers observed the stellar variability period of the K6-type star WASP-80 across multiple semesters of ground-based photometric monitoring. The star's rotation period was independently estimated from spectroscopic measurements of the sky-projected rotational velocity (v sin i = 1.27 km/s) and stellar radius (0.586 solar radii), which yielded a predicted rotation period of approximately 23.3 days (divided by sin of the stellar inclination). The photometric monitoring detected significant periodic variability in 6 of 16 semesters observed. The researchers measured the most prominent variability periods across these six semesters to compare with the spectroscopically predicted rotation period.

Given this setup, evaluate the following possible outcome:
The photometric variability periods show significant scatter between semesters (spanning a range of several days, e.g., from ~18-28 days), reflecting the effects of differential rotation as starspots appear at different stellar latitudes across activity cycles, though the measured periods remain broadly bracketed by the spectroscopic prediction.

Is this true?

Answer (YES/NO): NO